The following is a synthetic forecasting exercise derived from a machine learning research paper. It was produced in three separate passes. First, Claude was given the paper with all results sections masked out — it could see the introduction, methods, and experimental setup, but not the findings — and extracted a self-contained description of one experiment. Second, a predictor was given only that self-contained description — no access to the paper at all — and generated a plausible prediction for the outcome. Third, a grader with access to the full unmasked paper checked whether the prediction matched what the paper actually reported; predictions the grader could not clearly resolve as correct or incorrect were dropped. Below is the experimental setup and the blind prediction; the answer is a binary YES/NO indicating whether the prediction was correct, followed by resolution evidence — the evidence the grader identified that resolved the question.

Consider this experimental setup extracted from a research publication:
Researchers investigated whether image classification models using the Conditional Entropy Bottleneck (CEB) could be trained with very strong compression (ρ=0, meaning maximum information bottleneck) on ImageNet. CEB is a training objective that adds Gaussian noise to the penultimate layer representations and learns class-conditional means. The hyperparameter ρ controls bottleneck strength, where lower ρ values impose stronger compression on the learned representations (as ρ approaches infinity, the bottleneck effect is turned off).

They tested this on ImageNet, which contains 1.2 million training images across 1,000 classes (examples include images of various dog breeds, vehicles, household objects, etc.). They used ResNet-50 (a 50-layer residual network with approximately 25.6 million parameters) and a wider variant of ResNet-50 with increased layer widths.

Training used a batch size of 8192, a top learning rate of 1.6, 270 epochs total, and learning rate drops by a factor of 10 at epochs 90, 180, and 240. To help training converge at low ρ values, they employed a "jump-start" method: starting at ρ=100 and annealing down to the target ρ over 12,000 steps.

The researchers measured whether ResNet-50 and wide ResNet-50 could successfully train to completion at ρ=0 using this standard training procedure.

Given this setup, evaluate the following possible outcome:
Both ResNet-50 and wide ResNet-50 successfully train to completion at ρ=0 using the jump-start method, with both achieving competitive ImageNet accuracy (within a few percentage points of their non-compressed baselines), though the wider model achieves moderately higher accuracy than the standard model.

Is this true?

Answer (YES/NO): NO